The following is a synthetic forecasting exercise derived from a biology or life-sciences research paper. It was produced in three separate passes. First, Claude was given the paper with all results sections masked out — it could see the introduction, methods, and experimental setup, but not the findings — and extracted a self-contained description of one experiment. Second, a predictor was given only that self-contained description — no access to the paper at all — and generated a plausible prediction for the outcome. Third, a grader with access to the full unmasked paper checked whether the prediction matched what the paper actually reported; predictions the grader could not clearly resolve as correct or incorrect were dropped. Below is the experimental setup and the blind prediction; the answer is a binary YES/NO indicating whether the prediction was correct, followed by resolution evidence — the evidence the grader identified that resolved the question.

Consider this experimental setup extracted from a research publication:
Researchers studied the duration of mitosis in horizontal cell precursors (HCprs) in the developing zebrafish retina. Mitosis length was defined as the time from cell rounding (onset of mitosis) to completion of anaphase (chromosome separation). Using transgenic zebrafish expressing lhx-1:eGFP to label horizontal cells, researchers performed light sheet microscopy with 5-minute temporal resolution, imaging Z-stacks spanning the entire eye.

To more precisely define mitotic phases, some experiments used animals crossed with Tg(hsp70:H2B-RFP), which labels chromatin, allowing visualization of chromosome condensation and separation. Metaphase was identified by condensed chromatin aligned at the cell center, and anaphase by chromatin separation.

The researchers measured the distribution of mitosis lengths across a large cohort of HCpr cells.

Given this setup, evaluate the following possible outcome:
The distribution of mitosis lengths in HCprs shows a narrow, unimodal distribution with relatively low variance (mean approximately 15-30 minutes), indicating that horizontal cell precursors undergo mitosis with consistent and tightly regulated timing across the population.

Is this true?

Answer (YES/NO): NO